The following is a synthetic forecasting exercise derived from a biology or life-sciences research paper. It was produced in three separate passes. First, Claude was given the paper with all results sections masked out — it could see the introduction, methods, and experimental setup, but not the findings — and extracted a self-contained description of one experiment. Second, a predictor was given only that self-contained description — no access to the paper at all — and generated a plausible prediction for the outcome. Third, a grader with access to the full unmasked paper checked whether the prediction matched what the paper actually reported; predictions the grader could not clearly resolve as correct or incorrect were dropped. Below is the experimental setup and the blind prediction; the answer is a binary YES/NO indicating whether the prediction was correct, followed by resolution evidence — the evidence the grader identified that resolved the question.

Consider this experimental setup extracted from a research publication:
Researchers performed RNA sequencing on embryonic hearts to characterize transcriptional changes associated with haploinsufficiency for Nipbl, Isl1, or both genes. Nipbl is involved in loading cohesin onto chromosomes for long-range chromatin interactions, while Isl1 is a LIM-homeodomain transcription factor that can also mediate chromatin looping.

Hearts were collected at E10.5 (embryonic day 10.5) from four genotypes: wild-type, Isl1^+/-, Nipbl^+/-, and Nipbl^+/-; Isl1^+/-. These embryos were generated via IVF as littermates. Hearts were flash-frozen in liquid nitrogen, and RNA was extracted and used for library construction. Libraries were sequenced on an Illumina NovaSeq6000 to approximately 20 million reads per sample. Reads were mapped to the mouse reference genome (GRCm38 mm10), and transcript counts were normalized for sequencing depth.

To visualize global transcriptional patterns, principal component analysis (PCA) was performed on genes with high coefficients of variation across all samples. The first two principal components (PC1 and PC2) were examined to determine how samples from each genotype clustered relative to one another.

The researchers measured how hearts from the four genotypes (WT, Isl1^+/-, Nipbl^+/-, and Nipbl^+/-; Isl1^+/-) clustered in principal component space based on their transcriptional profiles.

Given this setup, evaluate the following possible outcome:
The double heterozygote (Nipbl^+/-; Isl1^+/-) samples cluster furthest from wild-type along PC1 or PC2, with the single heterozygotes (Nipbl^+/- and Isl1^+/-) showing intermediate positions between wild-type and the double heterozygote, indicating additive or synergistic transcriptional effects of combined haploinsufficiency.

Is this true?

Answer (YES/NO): NO